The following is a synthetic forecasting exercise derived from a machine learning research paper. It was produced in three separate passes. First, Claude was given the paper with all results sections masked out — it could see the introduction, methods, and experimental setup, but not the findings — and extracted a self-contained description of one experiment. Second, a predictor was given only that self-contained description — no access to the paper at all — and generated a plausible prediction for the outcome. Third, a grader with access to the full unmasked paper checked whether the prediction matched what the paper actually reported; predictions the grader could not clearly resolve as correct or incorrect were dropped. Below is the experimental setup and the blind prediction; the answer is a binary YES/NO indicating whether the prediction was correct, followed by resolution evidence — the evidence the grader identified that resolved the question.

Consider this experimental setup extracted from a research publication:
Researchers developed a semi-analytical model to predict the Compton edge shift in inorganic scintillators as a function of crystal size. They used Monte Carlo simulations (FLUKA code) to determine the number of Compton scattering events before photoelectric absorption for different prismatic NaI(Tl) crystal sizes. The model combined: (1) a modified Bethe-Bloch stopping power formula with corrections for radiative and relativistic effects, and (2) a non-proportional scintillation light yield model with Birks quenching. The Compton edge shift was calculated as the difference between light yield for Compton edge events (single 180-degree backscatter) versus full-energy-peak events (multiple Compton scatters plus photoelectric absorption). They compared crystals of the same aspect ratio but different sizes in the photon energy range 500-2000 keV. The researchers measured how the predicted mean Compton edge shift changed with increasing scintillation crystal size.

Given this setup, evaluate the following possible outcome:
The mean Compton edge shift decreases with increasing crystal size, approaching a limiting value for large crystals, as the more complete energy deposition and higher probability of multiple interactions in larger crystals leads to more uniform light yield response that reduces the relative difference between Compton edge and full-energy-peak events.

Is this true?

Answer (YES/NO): NO